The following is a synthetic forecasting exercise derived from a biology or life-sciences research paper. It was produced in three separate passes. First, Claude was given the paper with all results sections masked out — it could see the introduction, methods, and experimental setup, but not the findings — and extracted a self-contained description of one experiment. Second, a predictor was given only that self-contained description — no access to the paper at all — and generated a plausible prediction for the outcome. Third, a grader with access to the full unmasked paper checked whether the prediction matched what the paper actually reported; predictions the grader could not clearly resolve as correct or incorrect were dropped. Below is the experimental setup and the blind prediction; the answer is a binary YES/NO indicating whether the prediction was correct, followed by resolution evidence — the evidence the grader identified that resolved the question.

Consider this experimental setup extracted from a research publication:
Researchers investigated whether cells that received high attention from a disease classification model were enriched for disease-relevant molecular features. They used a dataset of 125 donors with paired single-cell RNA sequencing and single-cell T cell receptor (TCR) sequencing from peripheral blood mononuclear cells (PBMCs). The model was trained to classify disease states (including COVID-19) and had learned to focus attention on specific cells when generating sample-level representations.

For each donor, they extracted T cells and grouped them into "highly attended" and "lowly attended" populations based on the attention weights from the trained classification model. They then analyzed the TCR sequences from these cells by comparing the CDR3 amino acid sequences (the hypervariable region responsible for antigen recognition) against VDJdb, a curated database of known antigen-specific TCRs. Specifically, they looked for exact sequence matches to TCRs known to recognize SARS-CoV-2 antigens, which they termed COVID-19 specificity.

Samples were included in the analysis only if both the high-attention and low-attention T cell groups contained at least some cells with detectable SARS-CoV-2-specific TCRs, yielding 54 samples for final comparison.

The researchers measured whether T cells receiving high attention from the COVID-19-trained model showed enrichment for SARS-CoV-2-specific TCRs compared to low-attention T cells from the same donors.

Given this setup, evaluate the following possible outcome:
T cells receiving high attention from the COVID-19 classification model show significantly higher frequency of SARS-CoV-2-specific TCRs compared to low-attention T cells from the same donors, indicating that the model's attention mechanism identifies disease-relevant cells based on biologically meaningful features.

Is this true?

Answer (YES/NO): YES